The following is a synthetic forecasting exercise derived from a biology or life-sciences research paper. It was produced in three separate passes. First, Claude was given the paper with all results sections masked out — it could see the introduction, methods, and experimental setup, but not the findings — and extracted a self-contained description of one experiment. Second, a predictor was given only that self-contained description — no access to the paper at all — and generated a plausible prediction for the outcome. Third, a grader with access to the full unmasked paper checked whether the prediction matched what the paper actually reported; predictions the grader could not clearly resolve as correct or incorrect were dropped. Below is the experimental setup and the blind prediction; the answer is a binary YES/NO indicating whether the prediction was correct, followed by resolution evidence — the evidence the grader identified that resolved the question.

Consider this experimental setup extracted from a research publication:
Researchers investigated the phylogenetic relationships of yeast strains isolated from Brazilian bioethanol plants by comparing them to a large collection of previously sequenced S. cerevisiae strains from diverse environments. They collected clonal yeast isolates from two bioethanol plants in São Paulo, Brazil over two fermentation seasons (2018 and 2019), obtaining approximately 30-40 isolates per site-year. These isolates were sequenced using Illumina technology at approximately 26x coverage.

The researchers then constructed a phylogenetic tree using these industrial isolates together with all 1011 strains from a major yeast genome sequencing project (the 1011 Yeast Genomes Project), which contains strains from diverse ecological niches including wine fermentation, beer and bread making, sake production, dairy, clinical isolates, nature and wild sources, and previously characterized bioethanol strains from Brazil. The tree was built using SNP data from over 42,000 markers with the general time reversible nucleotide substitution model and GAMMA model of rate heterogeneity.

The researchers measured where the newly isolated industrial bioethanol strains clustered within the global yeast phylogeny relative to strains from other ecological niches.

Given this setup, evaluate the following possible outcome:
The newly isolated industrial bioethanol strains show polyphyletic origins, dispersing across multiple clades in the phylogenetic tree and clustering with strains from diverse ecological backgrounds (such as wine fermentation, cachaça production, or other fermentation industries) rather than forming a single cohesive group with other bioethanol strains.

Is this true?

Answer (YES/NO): NO